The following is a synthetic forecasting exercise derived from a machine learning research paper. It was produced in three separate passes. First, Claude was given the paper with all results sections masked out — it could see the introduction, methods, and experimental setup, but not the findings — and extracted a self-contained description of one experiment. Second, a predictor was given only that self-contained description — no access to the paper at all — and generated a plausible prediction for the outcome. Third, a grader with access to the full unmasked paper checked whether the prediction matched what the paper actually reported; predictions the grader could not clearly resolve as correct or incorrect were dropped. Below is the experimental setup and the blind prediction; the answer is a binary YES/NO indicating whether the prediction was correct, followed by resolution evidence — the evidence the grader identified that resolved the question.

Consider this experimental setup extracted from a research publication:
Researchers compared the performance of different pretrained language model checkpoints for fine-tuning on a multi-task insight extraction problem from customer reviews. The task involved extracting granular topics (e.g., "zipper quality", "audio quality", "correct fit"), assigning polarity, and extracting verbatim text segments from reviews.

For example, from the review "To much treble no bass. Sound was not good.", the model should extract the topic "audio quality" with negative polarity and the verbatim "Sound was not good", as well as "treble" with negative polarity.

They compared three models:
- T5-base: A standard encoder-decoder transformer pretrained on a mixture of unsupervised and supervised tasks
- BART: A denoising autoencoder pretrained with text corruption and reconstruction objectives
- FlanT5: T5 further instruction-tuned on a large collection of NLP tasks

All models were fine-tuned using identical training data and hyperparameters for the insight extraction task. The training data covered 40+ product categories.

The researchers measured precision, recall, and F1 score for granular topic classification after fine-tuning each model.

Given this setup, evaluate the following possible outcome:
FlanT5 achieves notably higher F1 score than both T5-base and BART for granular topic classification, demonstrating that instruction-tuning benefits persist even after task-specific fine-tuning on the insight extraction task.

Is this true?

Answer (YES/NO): NO